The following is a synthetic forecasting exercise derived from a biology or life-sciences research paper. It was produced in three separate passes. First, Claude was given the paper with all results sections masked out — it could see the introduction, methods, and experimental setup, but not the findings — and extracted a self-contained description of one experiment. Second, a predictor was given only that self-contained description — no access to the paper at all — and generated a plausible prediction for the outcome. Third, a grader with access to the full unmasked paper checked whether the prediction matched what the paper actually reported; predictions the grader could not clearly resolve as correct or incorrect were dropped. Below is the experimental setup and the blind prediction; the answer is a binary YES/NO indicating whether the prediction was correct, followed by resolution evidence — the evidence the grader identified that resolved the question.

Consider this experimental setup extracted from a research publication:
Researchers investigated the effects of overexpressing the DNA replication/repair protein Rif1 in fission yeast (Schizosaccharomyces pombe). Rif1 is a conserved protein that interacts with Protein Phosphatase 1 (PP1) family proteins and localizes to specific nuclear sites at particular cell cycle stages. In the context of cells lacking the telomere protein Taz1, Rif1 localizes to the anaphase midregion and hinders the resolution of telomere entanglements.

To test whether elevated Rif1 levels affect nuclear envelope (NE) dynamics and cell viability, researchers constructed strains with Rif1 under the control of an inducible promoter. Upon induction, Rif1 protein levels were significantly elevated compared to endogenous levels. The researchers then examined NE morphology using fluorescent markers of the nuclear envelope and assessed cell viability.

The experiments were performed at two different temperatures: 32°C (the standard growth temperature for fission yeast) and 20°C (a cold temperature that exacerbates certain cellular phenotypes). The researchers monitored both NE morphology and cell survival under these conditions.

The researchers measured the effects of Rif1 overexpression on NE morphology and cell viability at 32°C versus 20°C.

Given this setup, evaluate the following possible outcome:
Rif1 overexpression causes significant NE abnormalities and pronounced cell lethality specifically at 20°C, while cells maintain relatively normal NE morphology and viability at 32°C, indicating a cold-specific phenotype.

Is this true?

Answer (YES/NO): YES